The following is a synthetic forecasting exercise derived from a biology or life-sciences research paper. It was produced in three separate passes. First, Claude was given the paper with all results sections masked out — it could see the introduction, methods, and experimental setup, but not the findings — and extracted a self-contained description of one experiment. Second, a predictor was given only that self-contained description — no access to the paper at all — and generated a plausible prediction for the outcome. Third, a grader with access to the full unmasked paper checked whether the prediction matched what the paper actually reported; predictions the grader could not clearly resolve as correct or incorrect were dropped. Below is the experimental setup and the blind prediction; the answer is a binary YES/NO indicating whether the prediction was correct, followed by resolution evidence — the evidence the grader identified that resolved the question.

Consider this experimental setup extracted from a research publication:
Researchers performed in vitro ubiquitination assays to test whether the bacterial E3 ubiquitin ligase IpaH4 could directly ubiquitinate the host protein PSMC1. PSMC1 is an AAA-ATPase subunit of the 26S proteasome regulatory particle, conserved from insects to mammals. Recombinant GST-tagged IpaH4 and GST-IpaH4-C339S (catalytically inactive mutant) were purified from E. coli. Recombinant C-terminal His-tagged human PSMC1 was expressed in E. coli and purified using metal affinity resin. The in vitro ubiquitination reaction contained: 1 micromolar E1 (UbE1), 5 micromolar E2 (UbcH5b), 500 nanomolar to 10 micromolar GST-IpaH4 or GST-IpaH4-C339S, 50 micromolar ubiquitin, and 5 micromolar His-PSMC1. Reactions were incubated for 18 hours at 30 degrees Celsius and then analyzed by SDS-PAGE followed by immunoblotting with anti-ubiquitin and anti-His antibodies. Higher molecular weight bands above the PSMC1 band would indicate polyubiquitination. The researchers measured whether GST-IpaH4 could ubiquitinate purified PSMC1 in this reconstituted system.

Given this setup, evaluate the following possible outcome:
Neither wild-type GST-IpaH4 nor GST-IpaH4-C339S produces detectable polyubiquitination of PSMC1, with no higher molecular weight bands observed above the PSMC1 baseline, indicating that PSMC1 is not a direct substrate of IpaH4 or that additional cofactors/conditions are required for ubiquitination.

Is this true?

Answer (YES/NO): NO